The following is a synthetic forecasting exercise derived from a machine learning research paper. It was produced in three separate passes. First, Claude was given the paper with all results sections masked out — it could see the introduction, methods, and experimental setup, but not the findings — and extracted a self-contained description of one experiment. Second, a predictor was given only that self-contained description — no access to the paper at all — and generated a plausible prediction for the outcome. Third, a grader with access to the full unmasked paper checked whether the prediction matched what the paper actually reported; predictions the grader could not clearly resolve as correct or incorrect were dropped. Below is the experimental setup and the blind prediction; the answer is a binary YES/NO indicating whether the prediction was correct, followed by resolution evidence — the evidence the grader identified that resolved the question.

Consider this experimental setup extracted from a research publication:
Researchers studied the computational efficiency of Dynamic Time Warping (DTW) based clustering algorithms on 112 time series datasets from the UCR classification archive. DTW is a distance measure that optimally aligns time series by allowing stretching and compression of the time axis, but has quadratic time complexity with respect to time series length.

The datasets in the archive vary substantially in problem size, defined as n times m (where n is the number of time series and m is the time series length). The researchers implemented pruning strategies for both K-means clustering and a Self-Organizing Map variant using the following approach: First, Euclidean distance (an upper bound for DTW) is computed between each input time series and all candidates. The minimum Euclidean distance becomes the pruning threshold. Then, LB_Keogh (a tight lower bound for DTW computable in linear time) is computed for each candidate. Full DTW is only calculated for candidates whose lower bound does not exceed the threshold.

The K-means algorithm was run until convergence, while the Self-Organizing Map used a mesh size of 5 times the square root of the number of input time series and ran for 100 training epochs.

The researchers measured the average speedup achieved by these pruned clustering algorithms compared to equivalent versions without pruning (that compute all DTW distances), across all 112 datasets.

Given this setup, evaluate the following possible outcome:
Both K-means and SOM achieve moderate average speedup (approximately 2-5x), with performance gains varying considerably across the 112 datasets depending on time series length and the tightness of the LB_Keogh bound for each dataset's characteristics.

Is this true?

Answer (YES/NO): YES